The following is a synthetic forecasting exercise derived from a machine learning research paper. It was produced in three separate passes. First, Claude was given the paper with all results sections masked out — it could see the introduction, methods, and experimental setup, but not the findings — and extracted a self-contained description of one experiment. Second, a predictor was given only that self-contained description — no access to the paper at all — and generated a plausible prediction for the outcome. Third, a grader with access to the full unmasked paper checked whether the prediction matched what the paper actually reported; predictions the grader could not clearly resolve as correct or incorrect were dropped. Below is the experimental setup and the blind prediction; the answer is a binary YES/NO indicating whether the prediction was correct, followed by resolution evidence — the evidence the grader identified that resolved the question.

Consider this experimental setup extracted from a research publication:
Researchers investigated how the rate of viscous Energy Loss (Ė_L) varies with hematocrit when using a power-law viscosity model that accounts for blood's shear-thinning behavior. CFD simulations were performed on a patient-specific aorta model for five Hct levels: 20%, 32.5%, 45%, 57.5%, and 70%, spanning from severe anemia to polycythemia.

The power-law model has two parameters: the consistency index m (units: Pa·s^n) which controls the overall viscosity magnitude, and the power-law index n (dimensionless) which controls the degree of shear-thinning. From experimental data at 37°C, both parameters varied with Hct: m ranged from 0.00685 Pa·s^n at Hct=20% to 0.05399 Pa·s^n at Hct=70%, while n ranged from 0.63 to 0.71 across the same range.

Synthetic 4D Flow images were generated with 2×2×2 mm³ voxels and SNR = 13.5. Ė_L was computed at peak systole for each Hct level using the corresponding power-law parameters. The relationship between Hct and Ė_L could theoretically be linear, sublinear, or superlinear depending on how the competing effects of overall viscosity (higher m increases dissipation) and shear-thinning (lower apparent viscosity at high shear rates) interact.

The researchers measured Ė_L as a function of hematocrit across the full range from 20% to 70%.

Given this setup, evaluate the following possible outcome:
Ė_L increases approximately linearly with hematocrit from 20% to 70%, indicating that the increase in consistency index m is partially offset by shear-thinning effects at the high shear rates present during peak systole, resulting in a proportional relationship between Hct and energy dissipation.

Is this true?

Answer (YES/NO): NO